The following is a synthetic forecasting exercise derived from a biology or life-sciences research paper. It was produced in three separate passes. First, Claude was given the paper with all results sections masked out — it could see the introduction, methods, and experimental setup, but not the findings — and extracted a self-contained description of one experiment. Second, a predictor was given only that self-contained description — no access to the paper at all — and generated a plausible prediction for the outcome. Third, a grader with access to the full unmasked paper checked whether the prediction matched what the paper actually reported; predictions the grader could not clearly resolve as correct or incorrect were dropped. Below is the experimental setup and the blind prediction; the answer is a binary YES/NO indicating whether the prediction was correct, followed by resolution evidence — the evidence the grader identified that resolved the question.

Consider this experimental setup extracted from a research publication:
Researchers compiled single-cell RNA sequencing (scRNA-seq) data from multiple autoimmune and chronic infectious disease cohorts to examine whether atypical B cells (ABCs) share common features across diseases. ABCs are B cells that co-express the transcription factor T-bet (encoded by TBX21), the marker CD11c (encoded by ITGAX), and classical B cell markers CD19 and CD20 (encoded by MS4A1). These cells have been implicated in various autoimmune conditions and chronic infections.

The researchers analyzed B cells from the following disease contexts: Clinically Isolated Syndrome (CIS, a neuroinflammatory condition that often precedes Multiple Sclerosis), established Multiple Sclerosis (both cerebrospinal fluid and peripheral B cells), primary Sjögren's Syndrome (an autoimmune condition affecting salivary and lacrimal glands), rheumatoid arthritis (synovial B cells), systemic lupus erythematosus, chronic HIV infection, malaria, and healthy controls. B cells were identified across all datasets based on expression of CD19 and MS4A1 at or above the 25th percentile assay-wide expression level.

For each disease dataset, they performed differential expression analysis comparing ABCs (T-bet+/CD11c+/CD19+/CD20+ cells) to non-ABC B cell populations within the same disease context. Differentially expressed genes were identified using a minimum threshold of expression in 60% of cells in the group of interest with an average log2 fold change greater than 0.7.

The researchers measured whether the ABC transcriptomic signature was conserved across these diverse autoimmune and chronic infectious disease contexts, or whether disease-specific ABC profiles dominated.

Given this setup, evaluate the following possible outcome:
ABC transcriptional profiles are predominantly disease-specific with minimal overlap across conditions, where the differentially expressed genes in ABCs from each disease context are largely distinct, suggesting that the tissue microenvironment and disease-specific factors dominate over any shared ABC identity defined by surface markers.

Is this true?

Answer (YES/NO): NO